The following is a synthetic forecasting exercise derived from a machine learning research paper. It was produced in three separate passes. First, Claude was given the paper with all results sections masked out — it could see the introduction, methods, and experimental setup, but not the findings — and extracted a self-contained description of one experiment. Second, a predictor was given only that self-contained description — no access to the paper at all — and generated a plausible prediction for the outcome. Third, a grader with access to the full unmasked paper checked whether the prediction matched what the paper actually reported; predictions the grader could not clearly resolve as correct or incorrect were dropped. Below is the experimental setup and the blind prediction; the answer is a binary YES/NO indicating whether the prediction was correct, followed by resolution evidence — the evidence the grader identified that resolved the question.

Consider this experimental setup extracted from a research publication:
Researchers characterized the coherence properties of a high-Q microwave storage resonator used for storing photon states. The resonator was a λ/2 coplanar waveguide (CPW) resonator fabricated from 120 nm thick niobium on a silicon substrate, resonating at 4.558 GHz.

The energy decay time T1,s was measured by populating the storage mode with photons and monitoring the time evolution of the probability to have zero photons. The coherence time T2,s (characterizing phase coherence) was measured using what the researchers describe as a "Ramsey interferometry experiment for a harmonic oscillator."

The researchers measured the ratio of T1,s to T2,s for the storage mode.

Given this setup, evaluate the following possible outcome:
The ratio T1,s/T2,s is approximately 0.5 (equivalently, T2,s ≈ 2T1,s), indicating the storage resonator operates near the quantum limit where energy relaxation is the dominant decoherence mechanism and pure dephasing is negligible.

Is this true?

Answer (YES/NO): NO